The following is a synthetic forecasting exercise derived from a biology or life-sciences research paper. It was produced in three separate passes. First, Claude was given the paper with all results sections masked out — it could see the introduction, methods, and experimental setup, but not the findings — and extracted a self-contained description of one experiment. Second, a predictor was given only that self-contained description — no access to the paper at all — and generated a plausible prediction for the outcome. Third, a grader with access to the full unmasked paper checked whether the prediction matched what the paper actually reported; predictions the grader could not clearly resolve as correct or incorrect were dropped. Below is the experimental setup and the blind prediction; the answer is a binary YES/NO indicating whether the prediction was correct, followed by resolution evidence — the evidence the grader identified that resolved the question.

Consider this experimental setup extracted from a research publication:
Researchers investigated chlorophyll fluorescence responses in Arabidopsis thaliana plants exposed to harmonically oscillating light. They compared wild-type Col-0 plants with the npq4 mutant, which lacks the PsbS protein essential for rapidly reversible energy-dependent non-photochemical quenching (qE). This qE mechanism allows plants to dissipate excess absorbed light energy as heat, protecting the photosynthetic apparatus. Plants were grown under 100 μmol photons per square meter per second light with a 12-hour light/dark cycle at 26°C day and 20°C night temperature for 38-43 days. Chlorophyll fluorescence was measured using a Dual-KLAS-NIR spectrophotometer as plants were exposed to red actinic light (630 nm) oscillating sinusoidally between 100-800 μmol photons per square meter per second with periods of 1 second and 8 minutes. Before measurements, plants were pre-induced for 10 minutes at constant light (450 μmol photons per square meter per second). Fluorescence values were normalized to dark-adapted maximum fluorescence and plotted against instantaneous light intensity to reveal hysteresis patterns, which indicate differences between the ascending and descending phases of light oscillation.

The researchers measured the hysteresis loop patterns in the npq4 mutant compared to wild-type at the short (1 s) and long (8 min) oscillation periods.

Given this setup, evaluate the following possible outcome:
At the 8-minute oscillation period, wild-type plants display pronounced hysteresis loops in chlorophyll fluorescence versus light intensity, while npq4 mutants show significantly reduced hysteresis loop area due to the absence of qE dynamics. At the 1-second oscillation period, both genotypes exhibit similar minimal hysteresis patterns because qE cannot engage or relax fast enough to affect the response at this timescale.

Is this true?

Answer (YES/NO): NO